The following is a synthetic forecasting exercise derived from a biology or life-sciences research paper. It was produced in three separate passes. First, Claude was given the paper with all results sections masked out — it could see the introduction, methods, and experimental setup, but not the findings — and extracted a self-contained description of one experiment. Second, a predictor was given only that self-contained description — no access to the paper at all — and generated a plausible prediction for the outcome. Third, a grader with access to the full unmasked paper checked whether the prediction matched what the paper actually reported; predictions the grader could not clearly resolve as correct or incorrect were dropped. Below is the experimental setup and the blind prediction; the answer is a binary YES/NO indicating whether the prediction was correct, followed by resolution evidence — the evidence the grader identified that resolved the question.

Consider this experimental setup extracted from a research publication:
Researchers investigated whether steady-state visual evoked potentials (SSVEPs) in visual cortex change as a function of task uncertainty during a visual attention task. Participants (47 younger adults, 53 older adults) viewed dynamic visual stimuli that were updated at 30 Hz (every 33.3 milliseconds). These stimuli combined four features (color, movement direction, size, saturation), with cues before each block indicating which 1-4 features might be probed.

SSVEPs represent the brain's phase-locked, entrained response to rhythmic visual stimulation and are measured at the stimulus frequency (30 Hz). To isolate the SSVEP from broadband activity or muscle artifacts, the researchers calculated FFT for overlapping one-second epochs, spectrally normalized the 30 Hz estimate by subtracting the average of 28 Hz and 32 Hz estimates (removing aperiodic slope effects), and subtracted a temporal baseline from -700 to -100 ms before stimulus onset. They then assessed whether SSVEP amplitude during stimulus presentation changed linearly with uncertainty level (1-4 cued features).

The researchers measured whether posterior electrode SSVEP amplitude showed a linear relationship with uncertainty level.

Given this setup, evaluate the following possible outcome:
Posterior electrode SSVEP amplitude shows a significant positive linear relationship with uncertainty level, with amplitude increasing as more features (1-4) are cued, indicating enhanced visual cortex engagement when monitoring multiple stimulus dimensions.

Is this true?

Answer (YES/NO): NO